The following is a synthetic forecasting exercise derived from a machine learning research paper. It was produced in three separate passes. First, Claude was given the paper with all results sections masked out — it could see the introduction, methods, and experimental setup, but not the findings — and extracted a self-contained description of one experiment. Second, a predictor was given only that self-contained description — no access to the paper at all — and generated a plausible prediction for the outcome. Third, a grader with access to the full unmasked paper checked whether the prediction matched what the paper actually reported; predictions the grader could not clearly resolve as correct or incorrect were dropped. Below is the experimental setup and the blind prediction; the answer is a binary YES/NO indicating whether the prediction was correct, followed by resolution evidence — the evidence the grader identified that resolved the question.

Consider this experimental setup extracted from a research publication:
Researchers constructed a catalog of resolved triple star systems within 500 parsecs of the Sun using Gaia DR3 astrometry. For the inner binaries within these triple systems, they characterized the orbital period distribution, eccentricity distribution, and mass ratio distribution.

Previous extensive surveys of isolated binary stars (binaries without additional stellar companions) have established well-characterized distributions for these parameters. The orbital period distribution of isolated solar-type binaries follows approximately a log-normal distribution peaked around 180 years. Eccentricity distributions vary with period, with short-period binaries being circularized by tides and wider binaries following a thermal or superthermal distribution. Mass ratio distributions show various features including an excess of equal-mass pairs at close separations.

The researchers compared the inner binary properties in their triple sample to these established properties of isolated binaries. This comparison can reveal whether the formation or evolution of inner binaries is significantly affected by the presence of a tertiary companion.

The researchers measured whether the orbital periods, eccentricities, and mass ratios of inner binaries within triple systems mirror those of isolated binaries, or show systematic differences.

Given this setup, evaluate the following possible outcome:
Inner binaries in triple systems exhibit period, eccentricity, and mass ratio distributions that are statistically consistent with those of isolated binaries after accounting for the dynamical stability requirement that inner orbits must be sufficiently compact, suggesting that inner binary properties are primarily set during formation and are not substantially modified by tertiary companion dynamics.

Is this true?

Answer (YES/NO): YES